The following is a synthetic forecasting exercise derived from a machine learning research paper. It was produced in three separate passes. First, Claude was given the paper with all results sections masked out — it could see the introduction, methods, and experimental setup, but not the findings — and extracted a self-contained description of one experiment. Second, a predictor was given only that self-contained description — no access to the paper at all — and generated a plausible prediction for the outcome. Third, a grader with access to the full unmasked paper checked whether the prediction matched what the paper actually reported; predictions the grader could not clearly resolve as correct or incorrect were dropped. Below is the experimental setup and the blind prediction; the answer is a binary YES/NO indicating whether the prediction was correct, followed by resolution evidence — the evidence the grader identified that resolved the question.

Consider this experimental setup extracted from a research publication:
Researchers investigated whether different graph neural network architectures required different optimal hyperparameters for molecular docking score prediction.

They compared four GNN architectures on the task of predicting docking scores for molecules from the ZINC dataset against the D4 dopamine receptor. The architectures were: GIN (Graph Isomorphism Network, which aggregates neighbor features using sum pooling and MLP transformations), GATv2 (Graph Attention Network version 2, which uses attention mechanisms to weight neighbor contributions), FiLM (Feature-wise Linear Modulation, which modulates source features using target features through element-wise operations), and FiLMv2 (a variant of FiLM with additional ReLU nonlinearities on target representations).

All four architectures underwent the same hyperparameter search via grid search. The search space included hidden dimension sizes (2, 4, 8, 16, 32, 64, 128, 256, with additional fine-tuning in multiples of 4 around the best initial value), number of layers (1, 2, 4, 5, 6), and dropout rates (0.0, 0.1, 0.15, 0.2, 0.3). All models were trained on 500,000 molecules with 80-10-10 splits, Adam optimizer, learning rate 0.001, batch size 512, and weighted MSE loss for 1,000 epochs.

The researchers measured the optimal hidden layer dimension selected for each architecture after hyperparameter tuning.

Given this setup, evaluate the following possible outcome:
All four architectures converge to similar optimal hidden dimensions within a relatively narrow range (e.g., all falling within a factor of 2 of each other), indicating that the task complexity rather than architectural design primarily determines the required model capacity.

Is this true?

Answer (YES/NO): NO